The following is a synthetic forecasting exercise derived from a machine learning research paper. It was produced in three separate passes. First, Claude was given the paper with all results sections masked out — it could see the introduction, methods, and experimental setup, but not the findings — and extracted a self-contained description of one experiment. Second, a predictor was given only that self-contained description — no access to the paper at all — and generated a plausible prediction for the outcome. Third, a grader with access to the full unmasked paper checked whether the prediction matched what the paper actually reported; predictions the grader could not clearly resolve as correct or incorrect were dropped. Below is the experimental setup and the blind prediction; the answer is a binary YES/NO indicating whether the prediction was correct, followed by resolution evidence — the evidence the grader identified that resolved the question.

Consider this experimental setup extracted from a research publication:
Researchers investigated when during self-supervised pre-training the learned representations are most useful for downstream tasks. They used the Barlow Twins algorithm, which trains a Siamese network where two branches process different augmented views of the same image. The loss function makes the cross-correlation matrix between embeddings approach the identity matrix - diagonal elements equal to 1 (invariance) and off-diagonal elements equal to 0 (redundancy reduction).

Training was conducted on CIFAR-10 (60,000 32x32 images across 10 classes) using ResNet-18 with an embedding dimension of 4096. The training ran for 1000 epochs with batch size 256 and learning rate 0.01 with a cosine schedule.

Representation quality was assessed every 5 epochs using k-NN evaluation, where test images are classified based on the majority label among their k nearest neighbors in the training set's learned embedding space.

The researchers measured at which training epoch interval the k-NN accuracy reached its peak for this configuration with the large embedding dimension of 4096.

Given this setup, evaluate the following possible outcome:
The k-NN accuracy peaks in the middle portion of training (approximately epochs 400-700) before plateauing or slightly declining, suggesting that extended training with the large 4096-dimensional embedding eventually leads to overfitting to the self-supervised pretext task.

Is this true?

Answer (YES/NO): NO